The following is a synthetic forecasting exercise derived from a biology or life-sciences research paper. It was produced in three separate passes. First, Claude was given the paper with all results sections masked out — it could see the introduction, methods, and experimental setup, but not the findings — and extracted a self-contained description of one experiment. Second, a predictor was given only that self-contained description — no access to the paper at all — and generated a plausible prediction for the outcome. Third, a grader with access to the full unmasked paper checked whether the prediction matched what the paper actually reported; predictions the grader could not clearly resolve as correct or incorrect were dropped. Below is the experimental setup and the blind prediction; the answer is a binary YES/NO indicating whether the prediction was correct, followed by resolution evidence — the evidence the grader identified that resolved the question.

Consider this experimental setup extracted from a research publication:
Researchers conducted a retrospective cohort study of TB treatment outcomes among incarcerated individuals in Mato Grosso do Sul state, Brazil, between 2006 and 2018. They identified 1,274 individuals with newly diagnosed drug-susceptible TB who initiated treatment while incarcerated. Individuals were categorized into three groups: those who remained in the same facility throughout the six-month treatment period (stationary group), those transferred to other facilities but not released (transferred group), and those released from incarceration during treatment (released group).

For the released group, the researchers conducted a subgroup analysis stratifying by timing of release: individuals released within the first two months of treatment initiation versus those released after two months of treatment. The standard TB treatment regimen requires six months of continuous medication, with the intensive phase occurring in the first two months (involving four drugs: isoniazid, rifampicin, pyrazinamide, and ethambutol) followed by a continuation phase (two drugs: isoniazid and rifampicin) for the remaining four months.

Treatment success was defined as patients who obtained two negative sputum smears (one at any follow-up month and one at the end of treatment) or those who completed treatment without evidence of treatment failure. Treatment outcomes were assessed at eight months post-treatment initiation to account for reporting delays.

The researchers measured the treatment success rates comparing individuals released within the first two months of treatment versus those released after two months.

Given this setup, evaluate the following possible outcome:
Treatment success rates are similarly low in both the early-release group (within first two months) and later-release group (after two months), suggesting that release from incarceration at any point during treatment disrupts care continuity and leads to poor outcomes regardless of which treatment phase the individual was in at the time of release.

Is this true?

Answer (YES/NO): NO